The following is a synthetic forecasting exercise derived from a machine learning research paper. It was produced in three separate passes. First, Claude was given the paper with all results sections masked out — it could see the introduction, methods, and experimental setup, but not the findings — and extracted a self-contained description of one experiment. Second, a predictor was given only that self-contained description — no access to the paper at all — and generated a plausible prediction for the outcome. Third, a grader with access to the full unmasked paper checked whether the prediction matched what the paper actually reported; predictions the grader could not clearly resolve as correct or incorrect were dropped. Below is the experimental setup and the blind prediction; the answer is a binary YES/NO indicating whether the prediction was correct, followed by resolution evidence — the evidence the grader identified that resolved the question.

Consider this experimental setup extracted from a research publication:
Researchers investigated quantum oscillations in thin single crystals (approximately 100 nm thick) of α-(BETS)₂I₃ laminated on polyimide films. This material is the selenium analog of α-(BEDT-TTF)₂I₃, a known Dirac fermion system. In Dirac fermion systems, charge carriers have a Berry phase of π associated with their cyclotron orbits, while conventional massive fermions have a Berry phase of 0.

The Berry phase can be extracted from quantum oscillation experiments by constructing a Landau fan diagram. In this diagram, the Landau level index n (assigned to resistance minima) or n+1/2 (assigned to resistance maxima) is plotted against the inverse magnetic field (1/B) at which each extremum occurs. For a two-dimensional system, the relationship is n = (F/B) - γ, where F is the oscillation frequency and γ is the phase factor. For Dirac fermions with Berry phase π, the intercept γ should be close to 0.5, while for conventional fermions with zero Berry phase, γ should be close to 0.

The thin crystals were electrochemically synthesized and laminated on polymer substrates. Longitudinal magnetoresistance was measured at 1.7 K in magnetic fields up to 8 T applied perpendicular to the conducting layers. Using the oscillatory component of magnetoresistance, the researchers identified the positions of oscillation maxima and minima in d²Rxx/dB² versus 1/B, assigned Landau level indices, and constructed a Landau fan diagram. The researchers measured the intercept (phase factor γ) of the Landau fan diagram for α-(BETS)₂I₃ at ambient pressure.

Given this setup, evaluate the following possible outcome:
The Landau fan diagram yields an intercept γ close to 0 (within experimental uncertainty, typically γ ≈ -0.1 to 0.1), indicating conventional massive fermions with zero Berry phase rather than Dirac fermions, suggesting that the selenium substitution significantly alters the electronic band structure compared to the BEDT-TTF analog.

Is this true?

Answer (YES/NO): NO